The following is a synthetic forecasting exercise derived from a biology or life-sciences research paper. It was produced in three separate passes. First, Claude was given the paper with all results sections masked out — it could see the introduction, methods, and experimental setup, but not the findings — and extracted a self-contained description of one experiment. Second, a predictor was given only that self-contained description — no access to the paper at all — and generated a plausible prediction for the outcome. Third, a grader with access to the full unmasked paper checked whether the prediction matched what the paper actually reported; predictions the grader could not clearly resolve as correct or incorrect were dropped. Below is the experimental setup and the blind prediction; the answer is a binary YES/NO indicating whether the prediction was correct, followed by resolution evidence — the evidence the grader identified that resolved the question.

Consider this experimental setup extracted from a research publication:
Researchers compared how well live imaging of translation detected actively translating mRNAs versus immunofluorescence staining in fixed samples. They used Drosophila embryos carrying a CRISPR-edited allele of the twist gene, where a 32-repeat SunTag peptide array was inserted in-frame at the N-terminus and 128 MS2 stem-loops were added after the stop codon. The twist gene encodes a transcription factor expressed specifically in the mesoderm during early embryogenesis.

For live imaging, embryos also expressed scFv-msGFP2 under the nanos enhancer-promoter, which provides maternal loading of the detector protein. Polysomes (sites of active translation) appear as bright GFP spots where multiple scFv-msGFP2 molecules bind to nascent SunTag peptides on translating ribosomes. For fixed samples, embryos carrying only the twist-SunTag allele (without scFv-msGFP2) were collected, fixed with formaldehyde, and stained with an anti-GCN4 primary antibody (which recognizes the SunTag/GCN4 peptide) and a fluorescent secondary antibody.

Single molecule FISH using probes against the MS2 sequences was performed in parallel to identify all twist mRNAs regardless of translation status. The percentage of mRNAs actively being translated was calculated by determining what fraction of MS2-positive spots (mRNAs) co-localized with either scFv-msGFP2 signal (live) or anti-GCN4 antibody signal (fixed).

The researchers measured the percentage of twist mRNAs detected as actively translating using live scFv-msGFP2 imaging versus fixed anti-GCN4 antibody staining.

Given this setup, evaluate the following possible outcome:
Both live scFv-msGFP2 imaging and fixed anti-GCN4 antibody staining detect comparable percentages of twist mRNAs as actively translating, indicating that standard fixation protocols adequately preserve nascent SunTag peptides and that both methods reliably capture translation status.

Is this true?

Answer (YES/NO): NO